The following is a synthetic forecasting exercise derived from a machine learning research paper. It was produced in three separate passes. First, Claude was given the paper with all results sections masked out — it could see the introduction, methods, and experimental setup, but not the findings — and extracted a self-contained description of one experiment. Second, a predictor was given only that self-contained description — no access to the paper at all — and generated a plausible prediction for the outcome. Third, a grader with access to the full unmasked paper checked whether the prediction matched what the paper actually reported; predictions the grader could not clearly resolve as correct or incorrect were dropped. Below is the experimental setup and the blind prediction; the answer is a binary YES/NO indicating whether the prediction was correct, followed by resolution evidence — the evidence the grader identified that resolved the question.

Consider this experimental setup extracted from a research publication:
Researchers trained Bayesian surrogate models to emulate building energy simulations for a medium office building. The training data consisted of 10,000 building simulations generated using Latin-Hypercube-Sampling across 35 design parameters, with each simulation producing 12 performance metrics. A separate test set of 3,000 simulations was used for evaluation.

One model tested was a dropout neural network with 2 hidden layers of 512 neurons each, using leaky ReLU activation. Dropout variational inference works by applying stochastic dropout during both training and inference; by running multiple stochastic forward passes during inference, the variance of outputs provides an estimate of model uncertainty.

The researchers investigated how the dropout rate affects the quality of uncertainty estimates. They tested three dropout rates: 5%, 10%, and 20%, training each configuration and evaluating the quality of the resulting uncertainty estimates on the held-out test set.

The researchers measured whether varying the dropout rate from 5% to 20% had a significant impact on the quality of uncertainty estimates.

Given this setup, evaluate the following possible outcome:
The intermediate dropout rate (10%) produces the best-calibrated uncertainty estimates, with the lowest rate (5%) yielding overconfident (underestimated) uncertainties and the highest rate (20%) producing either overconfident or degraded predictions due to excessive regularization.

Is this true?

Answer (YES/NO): NO